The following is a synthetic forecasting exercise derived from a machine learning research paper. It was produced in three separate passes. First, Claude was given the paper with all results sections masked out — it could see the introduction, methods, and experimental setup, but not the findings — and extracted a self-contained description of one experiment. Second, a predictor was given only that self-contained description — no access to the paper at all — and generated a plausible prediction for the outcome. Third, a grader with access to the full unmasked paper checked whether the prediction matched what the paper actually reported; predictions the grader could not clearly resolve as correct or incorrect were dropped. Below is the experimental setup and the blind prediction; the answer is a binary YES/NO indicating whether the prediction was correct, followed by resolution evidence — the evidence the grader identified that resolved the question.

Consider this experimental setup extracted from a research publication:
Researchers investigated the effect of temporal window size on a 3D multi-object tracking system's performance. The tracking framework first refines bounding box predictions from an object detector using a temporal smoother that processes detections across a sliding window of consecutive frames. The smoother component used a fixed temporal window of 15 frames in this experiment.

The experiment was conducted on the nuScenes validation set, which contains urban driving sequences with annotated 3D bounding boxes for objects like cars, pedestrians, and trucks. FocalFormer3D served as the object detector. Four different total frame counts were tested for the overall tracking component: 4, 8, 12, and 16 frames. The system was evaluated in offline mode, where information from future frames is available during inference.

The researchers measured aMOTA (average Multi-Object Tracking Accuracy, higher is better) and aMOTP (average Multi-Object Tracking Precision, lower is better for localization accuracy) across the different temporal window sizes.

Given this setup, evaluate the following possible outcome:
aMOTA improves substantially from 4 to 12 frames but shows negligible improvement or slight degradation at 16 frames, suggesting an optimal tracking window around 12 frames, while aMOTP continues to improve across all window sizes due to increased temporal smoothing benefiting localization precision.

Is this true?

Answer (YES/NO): NO